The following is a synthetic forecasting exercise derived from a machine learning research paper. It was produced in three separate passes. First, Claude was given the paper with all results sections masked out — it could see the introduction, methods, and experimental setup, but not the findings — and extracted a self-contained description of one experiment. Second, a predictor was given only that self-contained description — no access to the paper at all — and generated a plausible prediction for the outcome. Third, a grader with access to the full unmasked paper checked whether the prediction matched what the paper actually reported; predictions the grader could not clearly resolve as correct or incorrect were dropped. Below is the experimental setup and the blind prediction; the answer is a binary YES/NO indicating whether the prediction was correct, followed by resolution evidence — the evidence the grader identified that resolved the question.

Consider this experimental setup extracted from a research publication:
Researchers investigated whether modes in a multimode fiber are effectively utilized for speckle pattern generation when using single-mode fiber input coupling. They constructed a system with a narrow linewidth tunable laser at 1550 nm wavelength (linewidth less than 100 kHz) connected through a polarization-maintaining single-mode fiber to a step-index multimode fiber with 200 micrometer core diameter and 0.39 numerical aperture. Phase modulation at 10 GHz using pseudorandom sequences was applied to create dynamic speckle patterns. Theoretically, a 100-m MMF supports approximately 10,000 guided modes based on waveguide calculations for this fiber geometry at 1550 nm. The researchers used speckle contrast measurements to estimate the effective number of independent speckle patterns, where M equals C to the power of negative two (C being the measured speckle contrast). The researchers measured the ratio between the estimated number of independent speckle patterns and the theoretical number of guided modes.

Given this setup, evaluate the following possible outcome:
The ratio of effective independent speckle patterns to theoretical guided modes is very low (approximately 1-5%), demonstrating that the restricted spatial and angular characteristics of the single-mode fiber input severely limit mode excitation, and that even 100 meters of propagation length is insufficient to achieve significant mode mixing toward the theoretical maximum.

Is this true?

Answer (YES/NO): NO